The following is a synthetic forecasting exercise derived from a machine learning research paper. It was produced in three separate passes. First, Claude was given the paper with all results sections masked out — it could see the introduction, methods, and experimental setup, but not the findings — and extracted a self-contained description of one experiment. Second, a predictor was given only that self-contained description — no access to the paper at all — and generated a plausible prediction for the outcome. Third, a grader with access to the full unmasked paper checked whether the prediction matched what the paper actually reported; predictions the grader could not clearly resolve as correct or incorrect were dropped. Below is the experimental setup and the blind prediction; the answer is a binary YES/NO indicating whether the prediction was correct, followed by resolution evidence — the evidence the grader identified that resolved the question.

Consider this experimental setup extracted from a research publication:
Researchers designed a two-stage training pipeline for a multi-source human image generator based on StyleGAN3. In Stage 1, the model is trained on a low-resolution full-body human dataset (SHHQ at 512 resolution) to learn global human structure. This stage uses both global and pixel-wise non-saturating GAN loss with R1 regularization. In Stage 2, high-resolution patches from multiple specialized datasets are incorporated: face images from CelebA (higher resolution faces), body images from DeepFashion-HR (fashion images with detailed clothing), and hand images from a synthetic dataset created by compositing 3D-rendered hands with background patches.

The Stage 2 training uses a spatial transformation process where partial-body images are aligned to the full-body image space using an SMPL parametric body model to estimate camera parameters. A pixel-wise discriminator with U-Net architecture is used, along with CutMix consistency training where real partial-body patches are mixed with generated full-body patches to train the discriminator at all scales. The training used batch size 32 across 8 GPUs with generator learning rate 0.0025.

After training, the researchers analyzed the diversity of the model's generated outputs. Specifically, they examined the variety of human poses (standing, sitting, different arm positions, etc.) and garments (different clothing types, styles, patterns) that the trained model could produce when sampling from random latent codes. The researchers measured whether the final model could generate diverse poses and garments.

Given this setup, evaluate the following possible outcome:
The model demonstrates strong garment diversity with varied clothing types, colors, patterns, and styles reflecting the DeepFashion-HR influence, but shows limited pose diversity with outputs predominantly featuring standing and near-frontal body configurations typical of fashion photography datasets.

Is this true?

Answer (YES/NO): NO